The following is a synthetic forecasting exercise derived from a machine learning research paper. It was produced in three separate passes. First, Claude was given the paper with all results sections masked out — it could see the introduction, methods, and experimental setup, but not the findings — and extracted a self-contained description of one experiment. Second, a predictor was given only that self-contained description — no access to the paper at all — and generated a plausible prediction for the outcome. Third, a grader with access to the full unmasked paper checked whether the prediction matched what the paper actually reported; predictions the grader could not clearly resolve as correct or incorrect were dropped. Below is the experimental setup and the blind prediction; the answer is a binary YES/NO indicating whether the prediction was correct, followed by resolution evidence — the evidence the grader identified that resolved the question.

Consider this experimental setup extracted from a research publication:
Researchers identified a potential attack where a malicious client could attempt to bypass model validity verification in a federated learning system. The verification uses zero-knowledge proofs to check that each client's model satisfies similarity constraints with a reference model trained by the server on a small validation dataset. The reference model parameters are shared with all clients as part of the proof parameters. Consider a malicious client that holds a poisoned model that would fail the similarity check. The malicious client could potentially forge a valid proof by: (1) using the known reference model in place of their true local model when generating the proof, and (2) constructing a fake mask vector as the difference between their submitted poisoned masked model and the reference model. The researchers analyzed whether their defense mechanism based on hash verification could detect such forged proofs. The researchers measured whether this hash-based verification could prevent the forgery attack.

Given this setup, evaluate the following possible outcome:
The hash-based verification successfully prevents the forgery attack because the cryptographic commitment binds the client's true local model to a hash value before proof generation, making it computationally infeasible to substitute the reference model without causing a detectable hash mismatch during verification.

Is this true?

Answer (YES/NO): NO